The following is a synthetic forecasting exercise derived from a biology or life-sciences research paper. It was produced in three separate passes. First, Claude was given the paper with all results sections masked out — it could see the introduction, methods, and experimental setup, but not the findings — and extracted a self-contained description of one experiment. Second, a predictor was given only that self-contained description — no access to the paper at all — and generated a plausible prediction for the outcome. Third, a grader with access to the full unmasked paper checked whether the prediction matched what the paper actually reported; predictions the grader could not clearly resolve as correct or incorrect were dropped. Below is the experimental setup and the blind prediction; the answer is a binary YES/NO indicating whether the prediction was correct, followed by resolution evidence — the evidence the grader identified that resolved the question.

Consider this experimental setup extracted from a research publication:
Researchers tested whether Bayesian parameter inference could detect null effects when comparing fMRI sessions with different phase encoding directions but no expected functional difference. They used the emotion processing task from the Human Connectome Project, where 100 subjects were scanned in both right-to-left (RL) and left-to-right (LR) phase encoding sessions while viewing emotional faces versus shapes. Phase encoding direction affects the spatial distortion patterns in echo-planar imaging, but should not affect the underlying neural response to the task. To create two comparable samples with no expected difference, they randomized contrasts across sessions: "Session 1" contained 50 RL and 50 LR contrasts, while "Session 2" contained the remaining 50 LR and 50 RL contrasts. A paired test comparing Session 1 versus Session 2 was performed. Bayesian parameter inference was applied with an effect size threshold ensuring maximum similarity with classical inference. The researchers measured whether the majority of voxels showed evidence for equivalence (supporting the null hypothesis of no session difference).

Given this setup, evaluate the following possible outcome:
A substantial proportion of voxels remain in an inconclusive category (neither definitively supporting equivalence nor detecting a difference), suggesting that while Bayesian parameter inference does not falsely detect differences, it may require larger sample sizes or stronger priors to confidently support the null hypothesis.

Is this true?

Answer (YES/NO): NO